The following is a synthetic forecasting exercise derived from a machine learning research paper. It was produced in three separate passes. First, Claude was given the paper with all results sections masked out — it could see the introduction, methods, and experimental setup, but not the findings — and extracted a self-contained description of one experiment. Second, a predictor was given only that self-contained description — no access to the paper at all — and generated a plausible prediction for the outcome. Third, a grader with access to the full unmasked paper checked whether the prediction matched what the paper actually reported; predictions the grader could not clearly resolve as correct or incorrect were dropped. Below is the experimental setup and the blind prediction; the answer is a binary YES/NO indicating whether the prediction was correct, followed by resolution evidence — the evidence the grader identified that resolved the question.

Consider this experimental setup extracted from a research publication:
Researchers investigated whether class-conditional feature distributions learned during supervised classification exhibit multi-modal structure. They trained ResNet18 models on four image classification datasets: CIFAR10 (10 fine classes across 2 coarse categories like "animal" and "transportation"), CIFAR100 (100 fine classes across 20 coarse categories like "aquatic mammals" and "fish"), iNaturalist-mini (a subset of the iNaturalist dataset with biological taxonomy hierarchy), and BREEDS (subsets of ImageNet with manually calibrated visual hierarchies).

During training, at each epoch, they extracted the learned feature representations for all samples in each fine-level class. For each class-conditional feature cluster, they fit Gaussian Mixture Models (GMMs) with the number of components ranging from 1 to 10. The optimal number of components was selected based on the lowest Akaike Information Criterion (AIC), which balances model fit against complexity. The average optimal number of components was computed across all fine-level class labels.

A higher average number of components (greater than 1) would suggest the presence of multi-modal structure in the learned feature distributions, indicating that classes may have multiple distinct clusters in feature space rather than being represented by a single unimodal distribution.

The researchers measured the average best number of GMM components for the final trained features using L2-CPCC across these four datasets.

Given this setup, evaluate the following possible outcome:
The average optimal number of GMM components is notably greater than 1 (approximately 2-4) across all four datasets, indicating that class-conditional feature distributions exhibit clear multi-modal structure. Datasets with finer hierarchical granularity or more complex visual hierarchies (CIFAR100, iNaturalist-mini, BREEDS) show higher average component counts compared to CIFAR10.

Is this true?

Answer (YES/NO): NO